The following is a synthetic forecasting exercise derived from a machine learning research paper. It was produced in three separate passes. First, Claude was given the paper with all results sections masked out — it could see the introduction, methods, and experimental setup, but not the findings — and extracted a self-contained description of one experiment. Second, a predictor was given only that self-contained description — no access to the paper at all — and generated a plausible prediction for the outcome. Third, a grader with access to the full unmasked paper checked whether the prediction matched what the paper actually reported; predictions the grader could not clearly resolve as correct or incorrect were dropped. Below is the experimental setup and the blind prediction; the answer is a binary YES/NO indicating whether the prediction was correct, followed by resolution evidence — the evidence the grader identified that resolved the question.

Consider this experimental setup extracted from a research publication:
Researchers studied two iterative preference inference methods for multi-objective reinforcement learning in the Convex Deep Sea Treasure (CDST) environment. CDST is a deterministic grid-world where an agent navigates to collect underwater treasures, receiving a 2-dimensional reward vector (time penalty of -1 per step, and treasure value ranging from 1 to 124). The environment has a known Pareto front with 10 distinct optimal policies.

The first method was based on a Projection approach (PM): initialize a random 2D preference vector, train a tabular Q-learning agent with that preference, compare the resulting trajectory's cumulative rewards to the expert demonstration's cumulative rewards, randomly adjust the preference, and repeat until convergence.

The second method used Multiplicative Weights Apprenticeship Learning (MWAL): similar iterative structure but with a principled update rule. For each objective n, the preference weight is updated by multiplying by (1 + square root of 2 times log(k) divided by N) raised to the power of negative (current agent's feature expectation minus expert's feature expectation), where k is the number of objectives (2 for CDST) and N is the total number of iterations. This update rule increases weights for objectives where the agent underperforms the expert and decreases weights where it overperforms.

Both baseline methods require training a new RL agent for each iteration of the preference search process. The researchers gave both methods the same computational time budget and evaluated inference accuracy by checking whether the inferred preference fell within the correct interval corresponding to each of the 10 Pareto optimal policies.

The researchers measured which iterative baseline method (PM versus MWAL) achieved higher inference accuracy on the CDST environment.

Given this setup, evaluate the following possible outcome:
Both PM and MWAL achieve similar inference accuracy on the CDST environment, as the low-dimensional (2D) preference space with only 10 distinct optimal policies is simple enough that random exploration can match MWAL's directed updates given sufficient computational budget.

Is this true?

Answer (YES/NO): NO